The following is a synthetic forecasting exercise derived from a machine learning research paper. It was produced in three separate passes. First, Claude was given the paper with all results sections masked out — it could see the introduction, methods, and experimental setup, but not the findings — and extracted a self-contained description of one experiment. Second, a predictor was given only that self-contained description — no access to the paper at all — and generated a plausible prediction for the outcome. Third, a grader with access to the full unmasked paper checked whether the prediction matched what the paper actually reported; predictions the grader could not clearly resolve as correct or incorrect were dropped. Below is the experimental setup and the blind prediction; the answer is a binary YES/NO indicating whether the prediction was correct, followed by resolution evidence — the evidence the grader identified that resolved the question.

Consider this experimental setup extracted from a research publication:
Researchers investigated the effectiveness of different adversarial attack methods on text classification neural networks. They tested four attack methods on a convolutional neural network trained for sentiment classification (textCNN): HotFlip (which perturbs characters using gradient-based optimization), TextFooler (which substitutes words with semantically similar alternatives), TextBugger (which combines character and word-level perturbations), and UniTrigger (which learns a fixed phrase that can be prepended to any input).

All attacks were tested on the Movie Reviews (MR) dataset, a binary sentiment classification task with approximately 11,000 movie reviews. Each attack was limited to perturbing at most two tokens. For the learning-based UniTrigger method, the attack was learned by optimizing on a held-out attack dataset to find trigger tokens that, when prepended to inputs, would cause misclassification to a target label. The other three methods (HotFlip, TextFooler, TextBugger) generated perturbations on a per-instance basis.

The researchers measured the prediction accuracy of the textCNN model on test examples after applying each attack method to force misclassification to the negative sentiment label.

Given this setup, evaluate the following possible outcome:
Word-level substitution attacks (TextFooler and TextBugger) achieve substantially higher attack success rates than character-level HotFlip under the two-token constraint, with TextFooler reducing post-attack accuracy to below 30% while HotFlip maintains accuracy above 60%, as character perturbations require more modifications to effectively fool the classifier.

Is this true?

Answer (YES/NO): NO